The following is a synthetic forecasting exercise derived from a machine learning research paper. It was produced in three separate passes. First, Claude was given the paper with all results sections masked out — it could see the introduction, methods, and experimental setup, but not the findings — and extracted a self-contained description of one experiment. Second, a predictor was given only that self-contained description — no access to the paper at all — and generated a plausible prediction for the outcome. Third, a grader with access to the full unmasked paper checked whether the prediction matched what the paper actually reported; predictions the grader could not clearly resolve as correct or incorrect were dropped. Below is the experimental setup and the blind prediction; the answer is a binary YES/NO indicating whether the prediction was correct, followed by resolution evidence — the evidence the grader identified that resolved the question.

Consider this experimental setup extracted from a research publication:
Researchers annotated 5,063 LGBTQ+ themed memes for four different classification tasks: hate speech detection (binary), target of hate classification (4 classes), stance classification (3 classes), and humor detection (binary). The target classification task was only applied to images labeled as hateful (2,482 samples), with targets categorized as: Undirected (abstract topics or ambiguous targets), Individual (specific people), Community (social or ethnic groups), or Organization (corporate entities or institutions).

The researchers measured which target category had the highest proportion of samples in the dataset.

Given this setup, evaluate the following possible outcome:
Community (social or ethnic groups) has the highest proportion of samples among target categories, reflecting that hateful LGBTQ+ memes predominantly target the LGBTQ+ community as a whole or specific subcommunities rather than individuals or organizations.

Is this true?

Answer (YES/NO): YES